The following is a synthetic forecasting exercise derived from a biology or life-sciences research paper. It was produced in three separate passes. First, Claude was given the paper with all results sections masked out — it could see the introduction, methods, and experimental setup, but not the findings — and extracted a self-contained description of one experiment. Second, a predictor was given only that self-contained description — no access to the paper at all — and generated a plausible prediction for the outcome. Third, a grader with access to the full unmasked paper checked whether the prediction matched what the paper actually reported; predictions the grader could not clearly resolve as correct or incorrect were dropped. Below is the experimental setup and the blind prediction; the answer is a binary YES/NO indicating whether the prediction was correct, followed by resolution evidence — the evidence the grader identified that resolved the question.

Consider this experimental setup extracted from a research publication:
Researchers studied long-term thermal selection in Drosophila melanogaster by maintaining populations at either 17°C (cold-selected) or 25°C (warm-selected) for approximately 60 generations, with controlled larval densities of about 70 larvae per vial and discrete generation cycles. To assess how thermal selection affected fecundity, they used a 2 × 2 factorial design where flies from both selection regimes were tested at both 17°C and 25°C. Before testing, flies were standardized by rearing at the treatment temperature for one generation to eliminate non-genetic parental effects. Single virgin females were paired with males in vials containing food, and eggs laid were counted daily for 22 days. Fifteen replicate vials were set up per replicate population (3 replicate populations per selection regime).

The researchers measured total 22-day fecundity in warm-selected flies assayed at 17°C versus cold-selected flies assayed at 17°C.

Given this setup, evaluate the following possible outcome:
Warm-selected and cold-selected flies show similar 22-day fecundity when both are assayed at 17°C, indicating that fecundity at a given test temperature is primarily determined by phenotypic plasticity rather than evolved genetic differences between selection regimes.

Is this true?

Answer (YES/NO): NO